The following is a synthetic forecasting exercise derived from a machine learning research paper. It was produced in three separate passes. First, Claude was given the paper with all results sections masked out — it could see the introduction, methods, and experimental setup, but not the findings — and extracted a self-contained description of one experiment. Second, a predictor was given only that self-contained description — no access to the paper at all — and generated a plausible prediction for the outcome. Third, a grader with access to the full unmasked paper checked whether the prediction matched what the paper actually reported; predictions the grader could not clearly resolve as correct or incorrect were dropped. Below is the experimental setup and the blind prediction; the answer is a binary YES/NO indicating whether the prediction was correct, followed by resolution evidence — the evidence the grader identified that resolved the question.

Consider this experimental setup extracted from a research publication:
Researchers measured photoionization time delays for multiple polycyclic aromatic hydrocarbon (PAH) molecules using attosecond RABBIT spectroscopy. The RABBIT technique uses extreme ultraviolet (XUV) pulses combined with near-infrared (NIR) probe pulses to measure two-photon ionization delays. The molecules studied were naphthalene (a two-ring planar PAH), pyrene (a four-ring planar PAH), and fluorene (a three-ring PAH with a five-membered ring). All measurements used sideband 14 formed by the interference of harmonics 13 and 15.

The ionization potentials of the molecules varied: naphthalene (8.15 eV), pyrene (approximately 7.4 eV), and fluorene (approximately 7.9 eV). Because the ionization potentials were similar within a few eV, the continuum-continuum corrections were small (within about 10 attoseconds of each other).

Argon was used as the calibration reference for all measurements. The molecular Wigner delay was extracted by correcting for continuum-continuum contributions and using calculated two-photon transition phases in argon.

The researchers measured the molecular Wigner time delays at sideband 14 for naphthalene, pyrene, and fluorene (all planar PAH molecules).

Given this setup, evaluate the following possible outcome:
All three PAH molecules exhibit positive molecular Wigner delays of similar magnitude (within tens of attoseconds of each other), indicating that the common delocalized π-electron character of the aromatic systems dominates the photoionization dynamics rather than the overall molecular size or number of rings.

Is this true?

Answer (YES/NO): NO